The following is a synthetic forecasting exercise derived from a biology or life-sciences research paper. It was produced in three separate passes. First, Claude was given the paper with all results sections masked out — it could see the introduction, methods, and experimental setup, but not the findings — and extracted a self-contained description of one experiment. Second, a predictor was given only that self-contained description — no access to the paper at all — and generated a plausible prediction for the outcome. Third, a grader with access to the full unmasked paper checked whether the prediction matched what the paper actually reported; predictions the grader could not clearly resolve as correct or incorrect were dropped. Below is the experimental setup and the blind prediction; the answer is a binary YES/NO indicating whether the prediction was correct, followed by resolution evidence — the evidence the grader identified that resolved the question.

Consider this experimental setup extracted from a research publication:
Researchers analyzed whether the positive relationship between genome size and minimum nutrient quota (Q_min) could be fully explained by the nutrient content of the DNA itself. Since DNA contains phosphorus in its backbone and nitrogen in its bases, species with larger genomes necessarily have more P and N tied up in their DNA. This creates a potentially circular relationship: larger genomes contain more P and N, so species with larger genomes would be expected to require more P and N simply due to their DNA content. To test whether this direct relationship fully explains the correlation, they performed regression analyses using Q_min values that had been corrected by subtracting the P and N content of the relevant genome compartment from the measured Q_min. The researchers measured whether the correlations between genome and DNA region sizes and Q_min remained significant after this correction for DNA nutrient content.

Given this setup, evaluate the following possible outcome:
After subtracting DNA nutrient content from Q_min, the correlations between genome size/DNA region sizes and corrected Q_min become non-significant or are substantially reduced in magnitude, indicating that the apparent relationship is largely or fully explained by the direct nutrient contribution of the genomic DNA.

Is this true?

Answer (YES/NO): NO